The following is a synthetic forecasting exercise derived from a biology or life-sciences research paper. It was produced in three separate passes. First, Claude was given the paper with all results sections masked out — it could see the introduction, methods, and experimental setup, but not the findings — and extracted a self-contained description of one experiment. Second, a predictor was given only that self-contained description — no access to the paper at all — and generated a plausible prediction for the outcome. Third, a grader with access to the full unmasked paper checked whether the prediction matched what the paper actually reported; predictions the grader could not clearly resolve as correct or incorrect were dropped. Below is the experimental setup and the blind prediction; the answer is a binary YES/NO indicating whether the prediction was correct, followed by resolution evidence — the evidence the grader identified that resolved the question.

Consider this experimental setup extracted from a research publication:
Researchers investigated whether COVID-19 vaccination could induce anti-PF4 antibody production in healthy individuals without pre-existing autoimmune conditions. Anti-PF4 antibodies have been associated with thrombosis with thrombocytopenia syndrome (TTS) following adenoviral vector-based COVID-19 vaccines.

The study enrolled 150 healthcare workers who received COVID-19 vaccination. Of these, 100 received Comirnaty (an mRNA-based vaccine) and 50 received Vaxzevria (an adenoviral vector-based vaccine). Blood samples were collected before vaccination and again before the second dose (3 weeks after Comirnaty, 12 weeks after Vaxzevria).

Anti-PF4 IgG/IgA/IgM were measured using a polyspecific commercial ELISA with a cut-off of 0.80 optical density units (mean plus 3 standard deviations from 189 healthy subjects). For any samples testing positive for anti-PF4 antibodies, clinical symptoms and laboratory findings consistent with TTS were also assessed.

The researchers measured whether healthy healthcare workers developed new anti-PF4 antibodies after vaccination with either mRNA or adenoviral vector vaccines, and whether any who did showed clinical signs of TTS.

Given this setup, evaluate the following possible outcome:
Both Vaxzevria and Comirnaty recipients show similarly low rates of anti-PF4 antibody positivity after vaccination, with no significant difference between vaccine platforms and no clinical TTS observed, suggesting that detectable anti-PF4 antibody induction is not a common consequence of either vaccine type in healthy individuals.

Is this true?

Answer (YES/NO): YES